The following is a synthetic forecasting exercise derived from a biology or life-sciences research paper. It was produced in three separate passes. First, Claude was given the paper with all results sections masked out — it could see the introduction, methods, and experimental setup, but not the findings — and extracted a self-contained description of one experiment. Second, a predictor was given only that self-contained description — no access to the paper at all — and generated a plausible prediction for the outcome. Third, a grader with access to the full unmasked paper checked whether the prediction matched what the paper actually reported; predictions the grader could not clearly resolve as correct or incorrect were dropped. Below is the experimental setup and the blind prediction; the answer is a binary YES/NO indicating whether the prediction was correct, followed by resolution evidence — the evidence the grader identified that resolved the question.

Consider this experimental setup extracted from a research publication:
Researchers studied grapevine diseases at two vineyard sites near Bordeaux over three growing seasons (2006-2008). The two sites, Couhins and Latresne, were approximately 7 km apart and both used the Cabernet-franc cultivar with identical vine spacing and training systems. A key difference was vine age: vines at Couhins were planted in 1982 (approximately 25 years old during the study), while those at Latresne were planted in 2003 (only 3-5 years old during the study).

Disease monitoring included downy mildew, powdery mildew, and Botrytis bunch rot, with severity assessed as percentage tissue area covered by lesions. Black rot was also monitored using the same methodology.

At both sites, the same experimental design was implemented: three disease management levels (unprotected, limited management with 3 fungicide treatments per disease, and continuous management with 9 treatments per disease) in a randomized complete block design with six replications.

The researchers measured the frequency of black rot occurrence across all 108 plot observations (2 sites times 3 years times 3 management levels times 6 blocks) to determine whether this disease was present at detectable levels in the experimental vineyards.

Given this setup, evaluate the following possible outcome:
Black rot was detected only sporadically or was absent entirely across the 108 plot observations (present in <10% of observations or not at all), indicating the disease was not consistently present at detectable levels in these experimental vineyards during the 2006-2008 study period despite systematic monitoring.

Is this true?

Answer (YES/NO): YES